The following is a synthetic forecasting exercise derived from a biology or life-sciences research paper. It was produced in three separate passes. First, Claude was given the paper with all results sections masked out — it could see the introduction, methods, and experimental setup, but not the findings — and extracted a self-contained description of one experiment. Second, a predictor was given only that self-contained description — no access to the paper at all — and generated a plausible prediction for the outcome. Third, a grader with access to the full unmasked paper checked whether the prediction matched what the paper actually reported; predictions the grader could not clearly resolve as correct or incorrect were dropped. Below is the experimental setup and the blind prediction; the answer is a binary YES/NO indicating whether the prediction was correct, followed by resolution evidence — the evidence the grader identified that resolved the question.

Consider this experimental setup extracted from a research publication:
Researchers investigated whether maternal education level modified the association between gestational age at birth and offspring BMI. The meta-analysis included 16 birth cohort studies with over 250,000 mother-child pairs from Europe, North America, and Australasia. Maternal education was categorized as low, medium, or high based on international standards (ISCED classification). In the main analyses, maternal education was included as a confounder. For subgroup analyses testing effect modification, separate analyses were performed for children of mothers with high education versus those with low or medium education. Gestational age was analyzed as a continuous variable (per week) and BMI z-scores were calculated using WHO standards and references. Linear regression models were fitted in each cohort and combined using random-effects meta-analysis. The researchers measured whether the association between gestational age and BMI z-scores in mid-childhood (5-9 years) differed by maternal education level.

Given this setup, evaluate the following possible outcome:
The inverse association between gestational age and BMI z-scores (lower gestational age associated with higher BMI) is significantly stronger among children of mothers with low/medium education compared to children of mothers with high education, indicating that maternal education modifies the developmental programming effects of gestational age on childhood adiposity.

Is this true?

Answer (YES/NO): NO